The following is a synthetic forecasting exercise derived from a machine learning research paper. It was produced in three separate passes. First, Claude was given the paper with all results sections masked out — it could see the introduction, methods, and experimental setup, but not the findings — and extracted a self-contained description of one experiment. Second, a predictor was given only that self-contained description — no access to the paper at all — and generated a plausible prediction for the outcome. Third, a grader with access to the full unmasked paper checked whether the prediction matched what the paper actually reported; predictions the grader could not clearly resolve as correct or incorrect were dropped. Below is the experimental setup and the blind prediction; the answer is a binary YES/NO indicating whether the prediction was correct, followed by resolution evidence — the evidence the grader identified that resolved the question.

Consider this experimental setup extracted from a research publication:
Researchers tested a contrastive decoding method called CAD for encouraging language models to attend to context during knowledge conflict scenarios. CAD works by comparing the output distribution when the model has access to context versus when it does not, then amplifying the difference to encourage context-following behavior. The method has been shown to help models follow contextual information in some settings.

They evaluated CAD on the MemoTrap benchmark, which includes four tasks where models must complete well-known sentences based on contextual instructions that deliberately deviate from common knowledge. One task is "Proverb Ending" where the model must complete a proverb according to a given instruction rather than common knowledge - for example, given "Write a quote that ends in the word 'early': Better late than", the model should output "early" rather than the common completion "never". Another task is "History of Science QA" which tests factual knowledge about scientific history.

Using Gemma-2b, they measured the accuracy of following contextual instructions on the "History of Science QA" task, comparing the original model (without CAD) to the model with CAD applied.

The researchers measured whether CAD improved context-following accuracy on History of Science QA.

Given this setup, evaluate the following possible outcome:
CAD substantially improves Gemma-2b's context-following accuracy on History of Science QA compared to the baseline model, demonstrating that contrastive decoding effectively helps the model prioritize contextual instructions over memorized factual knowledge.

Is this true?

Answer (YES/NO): NO